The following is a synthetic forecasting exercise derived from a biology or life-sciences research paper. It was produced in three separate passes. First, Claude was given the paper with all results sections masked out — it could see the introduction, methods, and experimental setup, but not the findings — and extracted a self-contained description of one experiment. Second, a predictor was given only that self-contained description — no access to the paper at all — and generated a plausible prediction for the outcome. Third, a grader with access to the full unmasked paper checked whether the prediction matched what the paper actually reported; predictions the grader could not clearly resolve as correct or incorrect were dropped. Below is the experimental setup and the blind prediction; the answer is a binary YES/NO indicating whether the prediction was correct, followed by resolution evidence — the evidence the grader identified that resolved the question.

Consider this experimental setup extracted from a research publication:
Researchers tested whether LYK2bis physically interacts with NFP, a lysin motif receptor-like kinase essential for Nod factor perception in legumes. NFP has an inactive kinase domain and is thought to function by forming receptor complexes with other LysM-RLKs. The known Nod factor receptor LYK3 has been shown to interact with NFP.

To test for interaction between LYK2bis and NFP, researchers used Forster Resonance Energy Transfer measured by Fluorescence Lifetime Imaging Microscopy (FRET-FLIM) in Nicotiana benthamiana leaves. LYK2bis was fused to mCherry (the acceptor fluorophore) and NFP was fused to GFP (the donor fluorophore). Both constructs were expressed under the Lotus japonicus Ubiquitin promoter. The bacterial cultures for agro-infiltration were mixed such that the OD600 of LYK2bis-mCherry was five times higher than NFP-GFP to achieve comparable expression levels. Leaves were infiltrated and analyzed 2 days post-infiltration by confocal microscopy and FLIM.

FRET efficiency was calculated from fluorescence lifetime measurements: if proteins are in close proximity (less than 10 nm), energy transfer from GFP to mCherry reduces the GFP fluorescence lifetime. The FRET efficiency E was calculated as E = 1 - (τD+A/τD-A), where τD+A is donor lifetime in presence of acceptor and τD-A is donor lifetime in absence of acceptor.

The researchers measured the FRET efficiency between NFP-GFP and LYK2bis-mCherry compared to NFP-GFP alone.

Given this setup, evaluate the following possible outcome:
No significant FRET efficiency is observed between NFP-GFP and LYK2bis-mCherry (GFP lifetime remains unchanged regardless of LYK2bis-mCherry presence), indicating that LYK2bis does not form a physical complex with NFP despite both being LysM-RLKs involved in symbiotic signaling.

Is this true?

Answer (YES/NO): NO